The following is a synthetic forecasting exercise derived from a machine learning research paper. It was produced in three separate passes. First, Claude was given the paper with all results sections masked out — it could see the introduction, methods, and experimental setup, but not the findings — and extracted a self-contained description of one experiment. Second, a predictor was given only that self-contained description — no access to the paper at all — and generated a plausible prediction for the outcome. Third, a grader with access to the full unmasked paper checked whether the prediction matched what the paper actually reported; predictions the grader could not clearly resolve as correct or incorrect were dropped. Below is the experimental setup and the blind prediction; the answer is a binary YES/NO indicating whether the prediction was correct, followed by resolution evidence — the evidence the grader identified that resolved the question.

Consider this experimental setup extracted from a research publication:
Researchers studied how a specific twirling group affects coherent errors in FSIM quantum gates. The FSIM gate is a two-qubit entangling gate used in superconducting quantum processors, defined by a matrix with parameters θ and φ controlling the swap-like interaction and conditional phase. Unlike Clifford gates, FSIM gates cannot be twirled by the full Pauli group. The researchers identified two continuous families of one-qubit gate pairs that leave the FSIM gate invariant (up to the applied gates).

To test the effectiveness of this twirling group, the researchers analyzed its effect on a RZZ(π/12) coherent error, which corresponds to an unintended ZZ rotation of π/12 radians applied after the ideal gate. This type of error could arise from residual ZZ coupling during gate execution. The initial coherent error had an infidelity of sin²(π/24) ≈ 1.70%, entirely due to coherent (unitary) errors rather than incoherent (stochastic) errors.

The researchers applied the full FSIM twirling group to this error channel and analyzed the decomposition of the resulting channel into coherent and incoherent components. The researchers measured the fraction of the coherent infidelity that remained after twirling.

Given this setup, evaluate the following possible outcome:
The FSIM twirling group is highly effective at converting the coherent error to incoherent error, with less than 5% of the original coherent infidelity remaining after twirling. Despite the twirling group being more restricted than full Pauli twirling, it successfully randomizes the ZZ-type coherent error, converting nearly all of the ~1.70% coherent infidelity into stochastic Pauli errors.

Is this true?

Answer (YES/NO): NO